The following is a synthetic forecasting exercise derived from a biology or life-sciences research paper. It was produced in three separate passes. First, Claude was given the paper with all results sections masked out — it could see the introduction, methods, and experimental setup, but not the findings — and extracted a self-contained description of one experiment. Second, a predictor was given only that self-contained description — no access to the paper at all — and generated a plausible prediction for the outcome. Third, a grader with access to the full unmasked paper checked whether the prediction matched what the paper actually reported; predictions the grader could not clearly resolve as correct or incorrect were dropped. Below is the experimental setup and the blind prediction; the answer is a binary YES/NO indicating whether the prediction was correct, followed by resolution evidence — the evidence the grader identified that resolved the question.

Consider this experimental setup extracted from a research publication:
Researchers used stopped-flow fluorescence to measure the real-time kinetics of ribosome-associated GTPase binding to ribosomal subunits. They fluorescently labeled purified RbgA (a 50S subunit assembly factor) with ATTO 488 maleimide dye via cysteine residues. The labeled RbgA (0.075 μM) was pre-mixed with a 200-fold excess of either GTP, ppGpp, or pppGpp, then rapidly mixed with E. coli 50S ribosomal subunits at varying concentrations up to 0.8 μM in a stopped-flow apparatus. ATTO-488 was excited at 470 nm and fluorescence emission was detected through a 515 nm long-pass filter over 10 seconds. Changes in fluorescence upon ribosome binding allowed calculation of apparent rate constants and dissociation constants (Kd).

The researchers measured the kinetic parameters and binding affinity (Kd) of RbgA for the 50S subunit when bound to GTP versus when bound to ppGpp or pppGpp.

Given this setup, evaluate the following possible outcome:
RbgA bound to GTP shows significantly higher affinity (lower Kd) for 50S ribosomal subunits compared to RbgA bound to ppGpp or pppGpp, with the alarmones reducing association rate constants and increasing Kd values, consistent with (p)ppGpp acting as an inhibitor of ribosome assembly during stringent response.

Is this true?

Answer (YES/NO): YES